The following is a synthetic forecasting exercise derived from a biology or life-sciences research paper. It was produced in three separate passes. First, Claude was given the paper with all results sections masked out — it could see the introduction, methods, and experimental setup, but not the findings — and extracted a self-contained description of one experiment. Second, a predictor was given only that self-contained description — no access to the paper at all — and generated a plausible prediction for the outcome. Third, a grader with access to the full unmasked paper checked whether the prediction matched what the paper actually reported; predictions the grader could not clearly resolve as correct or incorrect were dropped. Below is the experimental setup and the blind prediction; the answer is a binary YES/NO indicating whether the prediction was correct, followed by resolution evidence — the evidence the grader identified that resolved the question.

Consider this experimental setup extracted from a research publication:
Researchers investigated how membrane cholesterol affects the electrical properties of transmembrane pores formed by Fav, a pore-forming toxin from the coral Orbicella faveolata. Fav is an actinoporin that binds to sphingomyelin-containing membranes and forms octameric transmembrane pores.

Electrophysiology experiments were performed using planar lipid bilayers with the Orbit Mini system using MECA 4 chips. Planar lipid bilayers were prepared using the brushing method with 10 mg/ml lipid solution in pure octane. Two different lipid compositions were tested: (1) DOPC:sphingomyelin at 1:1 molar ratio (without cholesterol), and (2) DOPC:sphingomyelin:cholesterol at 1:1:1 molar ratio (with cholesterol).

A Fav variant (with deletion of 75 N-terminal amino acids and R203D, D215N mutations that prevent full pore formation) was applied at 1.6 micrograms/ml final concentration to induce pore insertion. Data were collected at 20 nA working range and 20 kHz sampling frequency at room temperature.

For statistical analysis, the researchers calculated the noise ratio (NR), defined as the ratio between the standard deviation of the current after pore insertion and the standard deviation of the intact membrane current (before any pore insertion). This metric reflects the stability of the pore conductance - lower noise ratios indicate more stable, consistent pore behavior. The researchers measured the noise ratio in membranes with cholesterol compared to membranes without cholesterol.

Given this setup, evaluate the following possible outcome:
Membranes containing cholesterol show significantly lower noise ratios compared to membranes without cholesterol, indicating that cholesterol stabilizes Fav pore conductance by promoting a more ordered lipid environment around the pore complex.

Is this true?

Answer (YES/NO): YES